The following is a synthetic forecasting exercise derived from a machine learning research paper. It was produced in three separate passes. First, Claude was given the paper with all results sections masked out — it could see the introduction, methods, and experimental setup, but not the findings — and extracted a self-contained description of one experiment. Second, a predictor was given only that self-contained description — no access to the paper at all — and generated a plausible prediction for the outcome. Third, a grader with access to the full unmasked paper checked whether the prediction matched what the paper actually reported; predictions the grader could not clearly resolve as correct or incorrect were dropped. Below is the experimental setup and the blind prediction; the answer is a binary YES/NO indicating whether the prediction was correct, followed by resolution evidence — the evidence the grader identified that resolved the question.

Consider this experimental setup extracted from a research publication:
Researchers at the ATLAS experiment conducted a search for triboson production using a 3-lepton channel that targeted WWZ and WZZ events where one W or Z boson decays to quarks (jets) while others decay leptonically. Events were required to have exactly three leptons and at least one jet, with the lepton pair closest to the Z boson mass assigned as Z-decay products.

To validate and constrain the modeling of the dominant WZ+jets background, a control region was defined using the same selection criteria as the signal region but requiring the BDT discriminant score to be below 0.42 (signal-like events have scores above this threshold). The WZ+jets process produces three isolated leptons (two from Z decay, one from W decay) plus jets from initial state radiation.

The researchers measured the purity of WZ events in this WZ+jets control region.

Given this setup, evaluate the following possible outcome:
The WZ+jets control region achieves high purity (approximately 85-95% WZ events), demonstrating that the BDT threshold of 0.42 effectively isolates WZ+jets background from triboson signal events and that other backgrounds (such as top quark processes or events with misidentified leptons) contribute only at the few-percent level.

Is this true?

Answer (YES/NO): NO